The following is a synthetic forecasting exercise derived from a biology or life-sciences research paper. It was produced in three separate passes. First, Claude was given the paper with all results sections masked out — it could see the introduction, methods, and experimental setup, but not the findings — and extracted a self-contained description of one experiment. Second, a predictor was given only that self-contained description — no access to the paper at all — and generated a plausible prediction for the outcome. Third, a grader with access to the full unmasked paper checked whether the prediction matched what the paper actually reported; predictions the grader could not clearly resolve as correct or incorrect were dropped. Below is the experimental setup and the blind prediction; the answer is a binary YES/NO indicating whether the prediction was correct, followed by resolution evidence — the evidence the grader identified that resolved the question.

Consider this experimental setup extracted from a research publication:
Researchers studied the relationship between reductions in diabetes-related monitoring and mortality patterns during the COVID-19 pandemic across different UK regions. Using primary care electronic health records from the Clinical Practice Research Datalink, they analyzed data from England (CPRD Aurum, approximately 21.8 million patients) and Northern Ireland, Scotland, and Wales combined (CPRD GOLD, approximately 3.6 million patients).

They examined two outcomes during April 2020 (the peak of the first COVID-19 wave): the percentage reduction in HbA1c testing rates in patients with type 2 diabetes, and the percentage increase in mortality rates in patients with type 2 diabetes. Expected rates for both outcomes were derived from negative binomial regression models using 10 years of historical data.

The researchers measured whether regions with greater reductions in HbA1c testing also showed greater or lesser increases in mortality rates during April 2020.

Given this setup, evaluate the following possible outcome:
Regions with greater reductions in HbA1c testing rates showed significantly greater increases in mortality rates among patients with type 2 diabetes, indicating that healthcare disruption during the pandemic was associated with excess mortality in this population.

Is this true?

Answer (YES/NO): NO